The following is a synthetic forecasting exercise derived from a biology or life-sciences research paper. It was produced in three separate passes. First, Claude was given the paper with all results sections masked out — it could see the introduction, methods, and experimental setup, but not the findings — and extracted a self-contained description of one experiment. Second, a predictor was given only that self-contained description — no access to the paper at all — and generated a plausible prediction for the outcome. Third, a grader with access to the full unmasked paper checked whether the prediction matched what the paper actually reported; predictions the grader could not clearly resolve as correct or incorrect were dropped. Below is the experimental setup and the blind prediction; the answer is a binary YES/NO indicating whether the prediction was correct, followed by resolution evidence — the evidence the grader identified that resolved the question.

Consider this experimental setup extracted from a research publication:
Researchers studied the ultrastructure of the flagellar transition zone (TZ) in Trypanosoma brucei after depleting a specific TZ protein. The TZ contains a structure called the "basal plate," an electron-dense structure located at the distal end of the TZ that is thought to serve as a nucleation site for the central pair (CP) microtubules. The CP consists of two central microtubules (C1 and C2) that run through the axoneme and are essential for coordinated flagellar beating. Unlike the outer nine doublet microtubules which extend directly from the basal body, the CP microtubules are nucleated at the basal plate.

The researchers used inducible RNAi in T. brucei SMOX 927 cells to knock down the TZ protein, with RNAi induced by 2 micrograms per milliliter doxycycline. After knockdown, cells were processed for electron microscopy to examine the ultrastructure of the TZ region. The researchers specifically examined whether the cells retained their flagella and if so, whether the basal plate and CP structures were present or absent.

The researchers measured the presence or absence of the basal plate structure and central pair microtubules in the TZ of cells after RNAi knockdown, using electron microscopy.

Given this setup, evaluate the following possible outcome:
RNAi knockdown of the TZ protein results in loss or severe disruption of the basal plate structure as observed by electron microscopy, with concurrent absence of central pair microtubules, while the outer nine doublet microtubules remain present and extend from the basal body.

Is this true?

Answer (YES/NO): YES